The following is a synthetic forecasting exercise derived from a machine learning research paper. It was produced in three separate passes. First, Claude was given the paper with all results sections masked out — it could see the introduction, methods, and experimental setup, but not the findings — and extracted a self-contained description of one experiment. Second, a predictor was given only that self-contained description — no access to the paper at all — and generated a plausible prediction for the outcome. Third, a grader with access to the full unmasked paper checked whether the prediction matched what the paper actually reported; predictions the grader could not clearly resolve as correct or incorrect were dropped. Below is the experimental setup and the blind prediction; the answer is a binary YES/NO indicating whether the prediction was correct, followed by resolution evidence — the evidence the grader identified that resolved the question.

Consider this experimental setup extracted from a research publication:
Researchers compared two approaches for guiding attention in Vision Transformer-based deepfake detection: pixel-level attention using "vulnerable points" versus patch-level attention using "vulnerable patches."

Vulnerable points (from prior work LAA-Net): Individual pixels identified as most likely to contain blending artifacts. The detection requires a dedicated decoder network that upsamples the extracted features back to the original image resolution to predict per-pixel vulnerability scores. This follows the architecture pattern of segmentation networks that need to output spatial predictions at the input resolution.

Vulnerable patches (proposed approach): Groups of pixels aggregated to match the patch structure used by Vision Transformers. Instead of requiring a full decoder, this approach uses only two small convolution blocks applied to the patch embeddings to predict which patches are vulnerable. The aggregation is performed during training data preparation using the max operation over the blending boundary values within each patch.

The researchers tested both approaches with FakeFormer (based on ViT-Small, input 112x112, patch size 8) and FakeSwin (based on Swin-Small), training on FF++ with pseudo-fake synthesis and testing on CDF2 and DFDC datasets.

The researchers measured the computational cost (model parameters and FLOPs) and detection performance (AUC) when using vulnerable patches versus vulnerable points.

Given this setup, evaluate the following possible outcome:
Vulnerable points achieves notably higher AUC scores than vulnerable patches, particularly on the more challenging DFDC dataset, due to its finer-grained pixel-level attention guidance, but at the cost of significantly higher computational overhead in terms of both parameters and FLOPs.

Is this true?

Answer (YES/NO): NO